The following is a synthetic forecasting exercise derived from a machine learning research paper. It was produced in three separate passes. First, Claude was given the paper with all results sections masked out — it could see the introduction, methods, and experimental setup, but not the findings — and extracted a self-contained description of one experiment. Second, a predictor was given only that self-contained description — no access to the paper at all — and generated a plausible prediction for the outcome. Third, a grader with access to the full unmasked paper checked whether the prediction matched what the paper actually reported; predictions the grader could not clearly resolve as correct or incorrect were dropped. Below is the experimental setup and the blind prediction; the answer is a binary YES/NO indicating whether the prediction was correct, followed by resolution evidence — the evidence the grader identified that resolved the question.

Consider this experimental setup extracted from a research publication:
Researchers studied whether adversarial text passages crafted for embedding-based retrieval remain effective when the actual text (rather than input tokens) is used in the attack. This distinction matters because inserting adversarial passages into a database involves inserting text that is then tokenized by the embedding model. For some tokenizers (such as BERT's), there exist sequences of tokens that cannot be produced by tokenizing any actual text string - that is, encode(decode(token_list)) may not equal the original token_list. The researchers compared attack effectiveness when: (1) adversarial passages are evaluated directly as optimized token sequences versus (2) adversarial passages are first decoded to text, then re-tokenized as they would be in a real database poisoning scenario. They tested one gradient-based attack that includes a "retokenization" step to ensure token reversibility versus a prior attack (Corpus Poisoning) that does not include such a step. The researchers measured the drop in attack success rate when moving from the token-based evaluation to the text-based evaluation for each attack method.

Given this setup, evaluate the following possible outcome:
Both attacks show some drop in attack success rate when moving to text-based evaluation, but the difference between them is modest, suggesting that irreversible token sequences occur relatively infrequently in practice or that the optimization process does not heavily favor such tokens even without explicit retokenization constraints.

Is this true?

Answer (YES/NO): NO